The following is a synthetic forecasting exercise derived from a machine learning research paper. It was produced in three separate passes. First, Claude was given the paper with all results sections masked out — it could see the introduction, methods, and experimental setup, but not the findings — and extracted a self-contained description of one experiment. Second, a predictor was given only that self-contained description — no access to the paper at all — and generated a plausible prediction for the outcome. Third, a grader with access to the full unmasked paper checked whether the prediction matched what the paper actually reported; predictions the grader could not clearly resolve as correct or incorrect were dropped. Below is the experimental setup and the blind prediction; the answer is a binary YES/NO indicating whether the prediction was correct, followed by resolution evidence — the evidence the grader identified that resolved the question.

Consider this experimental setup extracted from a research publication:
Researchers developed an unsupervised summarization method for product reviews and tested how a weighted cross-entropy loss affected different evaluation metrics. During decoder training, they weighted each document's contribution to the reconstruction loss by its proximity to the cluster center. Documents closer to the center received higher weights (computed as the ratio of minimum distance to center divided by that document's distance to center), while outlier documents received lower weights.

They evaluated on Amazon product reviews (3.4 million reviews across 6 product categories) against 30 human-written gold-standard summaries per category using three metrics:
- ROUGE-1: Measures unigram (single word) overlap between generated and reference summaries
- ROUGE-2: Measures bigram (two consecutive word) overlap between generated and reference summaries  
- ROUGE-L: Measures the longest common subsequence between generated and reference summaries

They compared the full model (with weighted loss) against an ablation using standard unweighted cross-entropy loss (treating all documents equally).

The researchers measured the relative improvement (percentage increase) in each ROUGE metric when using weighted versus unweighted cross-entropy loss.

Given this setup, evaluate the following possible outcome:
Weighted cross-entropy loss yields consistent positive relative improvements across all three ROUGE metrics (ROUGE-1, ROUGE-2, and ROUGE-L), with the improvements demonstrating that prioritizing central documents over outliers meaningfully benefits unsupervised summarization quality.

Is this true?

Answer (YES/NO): YES